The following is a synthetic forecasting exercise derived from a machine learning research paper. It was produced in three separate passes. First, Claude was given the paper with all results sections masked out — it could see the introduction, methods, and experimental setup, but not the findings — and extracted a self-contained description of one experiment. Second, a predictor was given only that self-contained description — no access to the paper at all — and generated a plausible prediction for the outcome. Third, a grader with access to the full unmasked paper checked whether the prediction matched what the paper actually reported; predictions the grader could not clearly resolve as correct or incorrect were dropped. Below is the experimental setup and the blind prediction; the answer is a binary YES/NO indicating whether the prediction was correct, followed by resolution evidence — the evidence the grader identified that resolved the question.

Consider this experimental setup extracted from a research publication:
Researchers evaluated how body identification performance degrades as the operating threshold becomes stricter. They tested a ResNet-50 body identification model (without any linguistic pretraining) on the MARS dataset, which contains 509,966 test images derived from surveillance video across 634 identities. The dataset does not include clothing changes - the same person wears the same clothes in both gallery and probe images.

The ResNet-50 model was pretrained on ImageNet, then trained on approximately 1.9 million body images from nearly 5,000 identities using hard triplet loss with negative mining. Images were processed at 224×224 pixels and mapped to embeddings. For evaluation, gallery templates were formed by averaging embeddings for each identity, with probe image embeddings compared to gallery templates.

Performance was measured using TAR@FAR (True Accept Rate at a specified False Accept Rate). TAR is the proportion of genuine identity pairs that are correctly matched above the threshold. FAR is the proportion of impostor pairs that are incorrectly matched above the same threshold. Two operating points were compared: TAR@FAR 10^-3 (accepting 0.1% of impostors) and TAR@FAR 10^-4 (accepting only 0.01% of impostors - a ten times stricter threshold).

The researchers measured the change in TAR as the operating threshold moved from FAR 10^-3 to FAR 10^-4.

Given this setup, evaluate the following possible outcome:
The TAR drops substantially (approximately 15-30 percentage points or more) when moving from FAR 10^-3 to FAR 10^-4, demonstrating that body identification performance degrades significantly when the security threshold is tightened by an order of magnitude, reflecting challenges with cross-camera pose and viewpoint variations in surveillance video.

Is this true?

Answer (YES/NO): YES